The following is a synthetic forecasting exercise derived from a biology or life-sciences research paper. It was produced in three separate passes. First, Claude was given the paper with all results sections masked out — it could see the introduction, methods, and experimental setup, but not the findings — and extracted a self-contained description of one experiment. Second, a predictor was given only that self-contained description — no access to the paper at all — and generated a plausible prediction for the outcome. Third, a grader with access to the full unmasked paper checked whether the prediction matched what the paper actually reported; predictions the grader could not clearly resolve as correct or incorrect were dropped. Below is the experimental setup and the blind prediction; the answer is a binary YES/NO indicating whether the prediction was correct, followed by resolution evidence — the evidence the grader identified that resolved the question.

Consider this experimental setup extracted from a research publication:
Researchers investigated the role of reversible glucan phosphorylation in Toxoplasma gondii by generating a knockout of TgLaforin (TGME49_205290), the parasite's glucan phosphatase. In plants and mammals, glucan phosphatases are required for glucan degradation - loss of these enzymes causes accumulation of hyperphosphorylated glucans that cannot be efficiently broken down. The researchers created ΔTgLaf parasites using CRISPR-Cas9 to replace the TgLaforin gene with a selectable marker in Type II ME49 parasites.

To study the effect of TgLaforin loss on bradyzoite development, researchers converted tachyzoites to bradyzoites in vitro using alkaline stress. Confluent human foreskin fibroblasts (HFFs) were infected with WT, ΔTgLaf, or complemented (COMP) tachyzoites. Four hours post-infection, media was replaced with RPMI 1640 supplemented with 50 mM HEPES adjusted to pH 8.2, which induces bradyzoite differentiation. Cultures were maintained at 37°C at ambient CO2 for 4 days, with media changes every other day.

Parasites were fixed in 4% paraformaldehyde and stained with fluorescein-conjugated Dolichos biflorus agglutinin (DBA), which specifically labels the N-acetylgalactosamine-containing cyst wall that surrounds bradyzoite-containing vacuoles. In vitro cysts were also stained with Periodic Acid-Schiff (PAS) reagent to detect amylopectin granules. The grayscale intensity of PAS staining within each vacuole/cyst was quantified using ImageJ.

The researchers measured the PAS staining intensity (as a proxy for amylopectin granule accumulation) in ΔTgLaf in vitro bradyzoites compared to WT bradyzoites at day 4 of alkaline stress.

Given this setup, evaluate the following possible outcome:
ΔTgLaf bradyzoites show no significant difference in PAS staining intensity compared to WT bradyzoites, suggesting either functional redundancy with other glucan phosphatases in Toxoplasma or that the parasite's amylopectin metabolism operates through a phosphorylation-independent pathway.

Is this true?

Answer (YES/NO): YES